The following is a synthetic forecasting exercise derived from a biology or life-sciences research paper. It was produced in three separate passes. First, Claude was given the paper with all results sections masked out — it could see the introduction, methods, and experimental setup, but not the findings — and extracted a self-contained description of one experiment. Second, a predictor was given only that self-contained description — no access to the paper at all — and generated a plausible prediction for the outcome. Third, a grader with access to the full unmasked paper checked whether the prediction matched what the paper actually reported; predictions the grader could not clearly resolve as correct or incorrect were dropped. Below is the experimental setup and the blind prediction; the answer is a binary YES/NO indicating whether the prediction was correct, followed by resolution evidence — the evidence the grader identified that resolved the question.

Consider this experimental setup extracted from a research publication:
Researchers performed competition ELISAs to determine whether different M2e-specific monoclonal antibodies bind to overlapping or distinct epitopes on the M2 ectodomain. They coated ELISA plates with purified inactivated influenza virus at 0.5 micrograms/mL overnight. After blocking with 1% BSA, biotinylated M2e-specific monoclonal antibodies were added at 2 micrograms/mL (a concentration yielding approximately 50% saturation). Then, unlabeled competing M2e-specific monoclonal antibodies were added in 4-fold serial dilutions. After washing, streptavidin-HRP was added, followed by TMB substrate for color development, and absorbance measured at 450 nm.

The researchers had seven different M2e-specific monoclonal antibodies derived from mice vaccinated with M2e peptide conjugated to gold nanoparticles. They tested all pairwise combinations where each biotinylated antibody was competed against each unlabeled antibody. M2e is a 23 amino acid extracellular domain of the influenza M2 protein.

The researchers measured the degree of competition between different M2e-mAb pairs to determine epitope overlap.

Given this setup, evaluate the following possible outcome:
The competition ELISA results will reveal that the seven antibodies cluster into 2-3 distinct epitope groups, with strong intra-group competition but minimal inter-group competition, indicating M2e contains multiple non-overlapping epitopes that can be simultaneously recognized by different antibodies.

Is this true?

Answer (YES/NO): NO